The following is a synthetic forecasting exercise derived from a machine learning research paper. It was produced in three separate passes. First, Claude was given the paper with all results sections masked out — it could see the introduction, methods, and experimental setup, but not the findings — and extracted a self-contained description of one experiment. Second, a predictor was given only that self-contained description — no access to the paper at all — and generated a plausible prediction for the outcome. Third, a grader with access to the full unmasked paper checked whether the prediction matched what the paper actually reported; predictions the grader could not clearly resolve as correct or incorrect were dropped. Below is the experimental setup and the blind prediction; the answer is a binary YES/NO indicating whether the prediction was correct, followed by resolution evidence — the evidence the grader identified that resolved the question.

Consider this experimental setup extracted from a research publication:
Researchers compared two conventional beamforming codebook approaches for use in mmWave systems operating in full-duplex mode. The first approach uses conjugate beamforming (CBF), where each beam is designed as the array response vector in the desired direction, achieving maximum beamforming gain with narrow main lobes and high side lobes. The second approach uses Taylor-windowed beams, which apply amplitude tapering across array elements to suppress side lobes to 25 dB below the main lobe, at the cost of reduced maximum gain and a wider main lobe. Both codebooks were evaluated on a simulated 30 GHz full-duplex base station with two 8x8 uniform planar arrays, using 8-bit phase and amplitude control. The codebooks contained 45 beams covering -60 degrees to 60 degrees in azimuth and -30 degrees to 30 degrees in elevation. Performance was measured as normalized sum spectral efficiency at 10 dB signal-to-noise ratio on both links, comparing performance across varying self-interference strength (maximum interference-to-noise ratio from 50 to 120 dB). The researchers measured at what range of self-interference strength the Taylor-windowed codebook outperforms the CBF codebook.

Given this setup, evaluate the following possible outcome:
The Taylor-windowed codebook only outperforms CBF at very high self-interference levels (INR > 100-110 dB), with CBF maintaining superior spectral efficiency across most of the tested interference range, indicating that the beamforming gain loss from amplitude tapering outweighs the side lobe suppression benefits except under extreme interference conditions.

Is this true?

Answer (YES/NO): NO